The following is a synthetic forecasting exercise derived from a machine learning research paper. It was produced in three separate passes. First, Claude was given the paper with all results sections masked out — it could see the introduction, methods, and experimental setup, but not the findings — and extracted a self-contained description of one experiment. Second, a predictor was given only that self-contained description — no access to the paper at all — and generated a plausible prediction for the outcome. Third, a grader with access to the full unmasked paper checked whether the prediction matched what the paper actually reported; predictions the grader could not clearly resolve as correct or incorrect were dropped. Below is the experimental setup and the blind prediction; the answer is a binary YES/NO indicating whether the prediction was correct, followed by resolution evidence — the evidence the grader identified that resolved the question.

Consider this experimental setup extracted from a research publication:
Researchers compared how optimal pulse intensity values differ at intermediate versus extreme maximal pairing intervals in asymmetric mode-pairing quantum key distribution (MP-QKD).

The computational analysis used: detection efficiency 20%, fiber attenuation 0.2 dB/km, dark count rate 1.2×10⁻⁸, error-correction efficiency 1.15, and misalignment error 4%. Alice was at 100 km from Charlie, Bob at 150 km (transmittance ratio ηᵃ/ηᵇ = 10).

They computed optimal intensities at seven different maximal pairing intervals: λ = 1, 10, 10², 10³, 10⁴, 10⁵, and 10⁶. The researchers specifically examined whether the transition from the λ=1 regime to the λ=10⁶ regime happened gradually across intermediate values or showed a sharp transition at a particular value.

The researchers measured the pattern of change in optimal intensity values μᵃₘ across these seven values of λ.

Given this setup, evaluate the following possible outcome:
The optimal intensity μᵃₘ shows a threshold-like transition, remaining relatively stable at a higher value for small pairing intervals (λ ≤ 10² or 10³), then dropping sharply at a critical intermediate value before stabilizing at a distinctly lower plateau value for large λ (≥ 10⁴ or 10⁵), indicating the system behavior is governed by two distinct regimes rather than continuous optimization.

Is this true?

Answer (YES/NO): NO